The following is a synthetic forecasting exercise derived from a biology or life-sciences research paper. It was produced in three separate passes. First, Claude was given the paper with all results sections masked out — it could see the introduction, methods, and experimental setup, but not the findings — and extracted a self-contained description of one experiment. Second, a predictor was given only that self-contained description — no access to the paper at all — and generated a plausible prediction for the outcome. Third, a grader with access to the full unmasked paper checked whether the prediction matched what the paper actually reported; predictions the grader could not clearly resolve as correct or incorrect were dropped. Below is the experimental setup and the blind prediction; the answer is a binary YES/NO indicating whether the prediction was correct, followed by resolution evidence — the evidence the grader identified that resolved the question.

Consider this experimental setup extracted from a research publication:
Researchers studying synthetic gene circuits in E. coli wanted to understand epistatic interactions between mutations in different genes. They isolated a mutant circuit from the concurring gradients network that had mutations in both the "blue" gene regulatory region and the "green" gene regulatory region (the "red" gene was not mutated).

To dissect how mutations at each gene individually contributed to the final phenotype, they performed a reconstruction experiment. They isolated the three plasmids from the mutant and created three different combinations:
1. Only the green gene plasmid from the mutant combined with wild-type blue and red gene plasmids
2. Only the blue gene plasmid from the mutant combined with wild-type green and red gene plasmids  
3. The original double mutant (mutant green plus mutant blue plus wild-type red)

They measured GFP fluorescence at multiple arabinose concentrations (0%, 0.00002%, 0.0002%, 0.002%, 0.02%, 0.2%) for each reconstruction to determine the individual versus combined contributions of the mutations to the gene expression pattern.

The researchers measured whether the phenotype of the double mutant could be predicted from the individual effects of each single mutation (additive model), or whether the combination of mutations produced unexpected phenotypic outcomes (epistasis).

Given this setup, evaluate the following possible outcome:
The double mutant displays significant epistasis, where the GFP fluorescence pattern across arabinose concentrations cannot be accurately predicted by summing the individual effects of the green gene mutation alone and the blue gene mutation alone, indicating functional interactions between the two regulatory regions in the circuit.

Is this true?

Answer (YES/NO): YES